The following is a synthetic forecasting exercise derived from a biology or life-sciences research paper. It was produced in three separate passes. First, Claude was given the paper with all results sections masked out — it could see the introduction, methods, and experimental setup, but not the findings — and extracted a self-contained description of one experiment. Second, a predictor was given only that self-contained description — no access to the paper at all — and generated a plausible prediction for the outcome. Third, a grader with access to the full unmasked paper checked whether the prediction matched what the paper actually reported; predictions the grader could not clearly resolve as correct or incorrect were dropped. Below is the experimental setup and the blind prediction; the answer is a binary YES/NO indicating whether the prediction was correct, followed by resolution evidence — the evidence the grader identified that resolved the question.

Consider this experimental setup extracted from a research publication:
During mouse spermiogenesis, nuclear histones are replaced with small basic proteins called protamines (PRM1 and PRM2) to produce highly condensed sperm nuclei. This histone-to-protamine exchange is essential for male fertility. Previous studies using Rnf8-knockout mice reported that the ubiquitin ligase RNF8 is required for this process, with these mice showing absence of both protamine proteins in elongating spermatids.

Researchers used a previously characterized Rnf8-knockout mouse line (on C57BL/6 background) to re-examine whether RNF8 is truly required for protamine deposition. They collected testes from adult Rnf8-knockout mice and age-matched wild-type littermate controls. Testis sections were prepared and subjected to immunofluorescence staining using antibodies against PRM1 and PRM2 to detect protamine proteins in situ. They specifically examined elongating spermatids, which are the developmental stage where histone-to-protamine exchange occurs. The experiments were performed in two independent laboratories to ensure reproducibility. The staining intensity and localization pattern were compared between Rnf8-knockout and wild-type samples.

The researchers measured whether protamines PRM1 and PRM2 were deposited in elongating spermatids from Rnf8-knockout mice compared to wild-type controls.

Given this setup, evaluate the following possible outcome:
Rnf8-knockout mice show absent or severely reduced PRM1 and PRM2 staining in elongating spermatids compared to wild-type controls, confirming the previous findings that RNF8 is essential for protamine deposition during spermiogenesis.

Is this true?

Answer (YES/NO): NO